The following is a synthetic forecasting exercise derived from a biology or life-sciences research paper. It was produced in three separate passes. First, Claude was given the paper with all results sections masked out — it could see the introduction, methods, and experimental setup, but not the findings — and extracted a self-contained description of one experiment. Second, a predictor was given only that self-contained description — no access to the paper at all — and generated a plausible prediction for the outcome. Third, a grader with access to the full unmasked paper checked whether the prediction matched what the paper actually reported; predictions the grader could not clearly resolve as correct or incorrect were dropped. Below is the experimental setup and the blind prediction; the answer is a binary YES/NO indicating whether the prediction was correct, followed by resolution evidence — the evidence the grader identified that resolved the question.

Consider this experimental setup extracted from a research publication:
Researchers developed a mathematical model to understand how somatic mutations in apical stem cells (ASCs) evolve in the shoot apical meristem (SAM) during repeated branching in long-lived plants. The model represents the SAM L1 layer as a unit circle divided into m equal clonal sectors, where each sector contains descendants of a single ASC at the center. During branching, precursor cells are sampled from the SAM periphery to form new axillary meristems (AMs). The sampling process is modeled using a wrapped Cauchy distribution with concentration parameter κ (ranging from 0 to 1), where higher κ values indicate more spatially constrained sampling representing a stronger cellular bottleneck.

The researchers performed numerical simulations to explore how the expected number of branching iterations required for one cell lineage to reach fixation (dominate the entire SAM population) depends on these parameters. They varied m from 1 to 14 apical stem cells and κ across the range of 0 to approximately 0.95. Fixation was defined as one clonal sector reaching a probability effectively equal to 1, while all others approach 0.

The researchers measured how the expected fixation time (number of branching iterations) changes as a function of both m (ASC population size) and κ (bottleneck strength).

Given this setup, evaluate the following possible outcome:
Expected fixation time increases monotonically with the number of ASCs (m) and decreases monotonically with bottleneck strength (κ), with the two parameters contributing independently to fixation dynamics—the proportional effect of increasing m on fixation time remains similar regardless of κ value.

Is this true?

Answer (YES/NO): NO